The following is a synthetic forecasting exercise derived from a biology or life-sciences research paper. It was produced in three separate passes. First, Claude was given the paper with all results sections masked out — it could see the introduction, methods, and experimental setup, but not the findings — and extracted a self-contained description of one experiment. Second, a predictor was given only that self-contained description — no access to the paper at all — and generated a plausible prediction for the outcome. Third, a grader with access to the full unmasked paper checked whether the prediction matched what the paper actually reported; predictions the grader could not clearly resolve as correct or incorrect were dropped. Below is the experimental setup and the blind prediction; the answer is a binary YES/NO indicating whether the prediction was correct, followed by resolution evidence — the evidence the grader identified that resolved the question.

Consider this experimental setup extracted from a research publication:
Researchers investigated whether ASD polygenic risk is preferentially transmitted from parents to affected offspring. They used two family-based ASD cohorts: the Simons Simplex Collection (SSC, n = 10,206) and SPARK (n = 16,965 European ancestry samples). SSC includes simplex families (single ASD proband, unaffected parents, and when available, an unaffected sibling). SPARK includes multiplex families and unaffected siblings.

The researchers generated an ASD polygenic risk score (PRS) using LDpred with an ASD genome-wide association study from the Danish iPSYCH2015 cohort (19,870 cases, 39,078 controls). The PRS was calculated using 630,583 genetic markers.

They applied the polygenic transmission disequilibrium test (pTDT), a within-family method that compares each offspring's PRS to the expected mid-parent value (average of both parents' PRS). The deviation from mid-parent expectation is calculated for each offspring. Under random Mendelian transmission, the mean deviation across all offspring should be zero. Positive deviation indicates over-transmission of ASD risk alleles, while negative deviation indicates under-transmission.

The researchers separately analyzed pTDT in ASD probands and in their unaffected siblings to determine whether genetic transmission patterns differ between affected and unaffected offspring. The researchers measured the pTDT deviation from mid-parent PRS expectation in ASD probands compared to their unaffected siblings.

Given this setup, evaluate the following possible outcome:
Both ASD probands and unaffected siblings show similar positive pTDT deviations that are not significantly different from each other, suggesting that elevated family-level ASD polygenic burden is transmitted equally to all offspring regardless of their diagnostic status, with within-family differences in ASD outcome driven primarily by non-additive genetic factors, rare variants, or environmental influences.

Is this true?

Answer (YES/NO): NO